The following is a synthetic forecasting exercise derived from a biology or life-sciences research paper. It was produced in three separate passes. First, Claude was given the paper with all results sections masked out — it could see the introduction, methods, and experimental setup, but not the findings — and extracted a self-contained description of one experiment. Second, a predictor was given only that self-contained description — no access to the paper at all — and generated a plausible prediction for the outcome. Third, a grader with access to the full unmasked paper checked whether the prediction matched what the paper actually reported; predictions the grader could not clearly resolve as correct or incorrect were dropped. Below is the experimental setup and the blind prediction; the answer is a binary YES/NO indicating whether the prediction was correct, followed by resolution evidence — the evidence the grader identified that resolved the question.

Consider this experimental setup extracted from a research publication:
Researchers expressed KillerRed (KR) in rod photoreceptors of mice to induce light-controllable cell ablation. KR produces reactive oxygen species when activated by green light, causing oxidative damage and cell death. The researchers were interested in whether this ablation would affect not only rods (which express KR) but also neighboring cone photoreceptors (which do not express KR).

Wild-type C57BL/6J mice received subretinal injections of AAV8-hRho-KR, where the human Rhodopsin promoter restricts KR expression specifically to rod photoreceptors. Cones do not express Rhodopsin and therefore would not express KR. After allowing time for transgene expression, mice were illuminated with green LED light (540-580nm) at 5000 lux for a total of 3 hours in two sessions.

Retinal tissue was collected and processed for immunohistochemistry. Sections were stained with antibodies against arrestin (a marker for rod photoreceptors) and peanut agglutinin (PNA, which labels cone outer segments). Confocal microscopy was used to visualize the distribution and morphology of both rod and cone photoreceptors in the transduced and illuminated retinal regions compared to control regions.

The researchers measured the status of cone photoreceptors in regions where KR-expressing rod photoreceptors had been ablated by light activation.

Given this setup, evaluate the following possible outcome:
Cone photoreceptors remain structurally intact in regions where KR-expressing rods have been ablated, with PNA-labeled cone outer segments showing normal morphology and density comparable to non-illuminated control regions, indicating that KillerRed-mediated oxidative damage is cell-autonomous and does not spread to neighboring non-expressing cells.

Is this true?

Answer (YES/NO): NO